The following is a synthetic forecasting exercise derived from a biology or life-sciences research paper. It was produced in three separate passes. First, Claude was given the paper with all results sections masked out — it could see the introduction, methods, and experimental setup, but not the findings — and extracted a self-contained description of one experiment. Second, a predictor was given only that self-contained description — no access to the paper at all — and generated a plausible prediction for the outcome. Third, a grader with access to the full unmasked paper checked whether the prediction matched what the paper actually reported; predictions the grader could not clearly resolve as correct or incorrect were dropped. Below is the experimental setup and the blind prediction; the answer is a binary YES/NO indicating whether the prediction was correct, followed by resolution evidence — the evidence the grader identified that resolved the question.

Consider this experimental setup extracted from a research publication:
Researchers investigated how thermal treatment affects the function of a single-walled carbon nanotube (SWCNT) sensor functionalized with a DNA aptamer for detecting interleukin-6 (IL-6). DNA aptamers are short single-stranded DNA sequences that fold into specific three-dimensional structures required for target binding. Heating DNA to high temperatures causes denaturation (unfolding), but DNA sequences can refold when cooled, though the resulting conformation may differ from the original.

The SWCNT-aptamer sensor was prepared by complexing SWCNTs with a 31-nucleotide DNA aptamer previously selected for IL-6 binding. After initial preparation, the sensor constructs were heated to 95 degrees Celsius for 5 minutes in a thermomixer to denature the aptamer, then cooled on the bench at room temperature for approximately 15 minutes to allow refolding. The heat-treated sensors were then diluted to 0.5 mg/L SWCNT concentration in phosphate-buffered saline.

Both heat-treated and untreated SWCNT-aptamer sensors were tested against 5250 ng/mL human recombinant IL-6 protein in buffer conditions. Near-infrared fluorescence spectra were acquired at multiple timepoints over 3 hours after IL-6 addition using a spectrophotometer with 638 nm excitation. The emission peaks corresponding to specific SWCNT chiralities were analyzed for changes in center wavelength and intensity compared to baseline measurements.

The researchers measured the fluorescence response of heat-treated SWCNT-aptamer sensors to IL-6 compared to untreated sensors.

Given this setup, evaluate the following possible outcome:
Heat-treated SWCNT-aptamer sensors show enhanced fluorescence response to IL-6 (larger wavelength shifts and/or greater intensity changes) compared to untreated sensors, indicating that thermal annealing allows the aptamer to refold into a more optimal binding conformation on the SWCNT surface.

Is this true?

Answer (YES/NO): NO